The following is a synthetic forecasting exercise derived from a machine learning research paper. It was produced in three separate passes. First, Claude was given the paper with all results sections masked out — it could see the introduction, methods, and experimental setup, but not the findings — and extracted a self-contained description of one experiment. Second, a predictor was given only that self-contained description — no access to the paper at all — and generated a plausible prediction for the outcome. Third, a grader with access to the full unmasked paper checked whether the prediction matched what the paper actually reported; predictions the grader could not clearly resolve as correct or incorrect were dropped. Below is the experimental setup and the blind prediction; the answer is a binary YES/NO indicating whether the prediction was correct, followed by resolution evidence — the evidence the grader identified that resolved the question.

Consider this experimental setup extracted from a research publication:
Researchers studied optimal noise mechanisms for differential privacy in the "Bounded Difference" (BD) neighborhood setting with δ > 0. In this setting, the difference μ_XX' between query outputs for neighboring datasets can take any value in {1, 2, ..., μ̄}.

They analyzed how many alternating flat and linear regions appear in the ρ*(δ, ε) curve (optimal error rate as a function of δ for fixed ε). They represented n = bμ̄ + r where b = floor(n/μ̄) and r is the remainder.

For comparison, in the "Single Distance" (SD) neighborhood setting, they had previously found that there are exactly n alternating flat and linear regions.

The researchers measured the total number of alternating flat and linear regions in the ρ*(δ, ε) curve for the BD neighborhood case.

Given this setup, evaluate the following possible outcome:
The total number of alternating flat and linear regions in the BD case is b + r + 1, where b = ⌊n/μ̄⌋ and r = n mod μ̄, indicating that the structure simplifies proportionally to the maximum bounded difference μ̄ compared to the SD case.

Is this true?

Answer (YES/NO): NO